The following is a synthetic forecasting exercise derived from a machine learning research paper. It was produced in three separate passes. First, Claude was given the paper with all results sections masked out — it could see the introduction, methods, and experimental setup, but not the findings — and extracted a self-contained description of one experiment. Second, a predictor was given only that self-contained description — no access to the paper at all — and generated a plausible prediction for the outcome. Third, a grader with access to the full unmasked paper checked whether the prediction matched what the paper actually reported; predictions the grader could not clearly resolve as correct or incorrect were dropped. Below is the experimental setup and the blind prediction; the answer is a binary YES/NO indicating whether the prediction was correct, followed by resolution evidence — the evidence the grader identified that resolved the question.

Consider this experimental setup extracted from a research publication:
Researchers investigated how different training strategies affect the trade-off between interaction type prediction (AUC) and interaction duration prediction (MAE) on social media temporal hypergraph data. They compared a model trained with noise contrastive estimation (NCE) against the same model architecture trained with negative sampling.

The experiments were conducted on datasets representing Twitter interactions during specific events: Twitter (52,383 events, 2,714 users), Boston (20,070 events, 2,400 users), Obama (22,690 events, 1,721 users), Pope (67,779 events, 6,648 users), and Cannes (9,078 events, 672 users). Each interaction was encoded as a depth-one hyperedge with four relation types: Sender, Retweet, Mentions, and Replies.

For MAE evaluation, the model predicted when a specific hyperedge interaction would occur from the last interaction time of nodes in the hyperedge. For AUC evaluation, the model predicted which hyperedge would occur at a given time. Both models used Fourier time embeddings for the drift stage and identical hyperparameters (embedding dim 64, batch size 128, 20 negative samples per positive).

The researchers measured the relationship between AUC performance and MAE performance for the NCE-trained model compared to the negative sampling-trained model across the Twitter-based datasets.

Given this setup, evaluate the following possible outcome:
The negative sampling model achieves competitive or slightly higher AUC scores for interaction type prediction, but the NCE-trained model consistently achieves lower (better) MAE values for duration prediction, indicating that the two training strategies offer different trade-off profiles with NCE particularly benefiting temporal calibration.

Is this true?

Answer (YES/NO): NO